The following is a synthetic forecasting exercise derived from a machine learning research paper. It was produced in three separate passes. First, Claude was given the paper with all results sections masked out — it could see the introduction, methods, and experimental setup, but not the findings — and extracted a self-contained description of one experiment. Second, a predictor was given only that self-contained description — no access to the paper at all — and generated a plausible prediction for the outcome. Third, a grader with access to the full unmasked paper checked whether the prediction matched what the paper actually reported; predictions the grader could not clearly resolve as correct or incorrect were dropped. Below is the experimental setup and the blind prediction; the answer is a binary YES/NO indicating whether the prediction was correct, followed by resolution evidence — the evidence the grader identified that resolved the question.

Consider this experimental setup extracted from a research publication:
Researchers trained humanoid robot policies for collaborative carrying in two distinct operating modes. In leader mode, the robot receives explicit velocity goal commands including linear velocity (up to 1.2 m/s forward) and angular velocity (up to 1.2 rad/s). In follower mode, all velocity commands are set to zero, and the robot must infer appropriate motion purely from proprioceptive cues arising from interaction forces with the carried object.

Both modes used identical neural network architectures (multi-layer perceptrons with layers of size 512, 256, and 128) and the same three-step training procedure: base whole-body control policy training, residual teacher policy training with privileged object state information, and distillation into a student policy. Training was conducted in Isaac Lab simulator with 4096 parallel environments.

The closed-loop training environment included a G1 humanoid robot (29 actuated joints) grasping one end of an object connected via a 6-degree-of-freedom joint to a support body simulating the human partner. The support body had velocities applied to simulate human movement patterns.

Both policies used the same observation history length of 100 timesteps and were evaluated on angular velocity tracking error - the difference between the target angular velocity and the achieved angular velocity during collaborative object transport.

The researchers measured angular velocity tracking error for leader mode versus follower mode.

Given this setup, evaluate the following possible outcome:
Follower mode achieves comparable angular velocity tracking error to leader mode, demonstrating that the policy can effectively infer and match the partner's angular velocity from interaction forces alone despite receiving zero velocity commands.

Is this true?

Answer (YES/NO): NO